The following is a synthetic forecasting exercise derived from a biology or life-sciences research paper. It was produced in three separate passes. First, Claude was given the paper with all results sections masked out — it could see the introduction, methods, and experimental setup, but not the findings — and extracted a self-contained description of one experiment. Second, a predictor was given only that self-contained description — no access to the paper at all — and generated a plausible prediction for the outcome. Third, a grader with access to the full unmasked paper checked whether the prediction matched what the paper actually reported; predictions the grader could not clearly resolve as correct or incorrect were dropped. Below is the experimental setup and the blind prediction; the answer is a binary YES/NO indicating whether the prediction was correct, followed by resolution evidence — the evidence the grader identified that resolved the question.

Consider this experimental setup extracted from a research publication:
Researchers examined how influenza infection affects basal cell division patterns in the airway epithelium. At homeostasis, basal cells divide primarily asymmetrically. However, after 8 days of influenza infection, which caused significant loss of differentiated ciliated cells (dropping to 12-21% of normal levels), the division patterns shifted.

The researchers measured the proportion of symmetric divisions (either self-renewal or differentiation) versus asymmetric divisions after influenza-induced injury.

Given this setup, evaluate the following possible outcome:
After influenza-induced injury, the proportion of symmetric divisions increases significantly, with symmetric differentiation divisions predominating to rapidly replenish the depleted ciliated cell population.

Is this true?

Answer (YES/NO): NO